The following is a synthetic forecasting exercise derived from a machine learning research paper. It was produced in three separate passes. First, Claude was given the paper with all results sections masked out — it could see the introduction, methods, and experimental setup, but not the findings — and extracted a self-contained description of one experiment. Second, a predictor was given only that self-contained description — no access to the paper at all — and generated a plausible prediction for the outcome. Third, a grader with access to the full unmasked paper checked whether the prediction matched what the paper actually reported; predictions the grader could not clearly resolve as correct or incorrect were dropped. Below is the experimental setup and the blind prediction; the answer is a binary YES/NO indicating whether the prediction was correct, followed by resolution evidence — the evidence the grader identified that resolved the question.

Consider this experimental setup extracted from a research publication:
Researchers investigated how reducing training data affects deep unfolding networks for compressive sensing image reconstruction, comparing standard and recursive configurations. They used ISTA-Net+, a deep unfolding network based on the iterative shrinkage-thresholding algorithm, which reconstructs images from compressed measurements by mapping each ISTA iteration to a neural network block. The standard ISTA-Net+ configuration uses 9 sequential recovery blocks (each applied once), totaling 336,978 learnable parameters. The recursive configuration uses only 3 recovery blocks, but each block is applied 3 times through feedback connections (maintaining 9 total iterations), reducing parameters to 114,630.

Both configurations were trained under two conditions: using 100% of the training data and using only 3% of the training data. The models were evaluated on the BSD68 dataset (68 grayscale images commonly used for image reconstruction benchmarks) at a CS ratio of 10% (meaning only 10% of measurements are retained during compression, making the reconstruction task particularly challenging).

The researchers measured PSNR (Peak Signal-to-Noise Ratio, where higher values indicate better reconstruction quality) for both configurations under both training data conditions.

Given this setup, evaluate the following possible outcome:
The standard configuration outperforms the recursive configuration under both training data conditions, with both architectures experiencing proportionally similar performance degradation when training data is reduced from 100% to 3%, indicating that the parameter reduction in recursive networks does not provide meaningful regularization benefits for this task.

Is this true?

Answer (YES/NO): NO